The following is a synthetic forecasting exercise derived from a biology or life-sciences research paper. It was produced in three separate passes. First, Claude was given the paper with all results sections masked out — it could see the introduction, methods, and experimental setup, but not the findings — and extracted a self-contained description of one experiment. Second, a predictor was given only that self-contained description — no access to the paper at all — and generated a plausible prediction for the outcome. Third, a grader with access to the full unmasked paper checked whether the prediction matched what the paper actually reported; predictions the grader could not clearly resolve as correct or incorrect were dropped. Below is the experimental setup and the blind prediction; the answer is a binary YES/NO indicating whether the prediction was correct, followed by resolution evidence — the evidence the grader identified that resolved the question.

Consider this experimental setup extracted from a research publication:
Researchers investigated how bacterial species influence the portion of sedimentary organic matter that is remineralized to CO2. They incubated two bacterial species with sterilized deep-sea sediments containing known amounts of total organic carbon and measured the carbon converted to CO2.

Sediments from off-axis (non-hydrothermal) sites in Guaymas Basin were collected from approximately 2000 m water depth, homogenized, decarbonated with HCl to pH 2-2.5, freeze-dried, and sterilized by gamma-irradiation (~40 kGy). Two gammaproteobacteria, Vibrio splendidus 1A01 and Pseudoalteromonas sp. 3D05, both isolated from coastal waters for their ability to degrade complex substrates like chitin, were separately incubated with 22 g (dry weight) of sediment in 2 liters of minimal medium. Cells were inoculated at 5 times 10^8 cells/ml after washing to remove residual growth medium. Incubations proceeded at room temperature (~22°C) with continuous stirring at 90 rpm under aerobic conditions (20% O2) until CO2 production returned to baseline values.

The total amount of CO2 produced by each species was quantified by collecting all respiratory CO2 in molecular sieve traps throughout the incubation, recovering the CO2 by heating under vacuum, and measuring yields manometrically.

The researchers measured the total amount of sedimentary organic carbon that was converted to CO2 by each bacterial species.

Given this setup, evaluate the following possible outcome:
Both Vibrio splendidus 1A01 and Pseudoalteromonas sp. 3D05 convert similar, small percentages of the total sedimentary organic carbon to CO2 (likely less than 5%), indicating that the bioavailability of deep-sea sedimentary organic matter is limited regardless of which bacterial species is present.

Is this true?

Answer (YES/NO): NO